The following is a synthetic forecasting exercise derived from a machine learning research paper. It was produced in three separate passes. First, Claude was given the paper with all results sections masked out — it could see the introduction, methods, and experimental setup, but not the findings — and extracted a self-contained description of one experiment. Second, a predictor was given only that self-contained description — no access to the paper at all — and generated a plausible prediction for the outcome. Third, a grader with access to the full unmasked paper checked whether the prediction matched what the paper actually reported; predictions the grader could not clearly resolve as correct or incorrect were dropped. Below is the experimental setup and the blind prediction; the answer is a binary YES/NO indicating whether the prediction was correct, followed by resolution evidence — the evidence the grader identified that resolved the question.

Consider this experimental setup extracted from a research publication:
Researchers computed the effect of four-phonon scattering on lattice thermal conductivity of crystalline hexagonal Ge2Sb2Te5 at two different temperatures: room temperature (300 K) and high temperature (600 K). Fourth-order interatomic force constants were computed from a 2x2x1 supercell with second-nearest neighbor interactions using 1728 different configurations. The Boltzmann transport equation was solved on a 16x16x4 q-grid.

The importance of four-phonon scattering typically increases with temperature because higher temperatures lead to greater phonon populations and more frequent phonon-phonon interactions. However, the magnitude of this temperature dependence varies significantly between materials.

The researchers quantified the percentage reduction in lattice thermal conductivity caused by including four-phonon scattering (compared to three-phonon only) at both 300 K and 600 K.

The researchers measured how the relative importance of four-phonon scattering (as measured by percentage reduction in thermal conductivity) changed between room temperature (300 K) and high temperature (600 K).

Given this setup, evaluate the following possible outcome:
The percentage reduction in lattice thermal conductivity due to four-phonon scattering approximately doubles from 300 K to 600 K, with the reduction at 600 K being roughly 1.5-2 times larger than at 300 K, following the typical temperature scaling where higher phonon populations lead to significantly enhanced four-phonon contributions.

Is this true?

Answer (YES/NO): YES